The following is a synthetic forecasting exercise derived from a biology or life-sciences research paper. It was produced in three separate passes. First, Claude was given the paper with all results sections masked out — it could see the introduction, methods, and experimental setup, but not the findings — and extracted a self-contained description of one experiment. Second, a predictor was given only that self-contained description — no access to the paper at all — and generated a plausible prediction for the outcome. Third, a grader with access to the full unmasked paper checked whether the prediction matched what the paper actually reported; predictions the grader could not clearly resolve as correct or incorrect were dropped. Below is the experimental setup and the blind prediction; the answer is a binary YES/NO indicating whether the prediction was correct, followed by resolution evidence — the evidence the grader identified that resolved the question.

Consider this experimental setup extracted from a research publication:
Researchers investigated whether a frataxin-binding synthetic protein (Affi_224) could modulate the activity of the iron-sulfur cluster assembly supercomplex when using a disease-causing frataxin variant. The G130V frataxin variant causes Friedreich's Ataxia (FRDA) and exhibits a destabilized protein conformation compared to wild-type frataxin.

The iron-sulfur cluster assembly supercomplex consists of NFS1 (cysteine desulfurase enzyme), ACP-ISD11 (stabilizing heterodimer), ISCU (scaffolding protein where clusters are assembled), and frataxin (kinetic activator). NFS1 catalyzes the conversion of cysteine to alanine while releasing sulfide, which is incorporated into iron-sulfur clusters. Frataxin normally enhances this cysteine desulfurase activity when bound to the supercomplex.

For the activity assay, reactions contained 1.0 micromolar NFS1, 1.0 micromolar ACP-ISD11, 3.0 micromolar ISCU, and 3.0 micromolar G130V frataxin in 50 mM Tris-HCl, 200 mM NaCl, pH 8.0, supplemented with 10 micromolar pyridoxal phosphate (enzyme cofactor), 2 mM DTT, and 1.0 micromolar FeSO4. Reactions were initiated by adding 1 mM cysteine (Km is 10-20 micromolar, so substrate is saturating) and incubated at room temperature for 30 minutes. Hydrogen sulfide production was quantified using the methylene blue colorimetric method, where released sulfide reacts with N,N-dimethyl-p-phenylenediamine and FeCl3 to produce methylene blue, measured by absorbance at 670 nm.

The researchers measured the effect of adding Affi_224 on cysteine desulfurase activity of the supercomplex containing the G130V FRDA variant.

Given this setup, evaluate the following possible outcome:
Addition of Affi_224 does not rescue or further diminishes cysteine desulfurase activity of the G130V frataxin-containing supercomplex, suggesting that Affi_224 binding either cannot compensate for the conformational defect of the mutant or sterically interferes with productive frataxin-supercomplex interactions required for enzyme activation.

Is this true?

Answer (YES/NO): NO